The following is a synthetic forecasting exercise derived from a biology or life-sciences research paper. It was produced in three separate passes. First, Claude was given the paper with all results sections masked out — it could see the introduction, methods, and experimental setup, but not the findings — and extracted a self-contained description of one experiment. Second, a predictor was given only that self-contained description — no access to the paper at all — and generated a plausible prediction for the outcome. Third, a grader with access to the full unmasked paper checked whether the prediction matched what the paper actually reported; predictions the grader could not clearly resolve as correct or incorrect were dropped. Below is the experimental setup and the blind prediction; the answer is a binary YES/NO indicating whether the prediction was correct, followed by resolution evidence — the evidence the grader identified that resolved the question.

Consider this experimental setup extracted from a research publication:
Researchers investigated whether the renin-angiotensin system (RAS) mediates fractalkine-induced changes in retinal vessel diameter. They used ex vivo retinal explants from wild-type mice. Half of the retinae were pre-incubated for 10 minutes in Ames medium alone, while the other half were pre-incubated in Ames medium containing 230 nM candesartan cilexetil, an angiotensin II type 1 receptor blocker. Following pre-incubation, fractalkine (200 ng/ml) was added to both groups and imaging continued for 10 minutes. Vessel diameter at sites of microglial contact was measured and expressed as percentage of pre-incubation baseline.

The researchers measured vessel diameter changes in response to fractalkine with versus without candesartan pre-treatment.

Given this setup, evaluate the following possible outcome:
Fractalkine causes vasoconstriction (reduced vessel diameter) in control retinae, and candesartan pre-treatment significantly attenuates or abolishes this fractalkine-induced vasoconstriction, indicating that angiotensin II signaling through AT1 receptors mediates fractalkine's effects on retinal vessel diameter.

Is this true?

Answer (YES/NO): YES